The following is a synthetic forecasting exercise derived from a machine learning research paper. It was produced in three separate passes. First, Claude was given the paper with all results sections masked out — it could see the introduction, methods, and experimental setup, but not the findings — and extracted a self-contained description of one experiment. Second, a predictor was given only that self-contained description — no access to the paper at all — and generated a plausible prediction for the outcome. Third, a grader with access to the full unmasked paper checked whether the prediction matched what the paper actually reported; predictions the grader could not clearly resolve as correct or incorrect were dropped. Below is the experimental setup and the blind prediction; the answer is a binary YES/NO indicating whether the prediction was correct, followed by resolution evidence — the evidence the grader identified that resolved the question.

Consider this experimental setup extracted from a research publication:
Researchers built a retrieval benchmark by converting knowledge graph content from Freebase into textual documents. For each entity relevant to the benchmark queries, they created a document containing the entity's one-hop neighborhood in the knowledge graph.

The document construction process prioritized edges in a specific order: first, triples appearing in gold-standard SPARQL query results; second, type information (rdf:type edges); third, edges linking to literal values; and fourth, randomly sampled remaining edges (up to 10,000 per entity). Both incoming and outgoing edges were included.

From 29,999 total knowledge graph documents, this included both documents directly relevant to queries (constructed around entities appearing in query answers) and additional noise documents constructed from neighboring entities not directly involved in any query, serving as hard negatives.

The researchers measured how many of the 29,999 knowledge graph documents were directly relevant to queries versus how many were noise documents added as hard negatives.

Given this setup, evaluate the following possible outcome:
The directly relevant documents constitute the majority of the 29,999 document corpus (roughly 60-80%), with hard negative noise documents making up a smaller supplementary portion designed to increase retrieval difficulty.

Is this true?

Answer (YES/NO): NO